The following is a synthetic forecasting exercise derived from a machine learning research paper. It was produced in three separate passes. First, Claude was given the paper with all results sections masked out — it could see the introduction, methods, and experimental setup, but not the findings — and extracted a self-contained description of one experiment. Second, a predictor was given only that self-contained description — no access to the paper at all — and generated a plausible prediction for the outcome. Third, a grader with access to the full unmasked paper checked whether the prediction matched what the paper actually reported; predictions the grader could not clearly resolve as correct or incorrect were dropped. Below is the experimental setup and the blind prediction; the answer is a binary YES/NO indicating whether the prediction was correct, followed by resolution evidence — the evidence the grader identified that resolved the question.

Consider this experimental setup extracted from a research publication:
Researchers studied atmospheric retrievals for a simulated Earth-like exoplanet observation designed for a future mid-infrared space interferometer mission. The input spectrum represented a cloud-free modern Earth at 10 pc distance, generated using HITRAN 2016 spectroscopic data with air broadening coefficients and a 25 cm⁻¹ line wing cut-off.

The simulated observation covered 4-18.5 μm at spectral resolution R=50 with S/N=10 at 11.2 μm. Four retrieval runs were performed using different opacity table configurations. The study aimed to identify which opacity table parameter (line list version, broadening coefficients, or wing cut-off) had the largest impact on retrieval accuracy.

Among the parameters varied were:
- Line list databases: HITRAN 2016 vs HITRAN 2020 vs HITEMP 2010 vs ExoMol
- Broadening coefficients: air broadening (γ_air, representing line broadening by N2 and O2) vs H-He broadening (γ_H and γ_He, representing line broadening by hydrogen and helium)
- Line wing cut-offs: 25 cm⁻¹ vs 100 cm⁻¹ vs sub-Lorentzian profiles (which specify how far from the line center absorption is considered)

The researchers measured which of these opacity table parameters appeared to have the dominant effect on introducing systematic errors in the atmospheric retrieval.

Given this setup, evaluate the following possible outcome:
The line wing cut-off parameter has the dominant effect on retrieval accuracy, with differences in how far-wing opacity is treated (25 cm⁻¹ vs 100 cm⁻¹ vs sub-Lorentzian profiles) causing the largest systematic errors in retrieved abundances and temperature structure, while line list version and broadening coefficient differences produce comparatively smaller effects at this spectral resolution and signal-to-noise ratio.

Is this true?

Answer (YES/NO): YES